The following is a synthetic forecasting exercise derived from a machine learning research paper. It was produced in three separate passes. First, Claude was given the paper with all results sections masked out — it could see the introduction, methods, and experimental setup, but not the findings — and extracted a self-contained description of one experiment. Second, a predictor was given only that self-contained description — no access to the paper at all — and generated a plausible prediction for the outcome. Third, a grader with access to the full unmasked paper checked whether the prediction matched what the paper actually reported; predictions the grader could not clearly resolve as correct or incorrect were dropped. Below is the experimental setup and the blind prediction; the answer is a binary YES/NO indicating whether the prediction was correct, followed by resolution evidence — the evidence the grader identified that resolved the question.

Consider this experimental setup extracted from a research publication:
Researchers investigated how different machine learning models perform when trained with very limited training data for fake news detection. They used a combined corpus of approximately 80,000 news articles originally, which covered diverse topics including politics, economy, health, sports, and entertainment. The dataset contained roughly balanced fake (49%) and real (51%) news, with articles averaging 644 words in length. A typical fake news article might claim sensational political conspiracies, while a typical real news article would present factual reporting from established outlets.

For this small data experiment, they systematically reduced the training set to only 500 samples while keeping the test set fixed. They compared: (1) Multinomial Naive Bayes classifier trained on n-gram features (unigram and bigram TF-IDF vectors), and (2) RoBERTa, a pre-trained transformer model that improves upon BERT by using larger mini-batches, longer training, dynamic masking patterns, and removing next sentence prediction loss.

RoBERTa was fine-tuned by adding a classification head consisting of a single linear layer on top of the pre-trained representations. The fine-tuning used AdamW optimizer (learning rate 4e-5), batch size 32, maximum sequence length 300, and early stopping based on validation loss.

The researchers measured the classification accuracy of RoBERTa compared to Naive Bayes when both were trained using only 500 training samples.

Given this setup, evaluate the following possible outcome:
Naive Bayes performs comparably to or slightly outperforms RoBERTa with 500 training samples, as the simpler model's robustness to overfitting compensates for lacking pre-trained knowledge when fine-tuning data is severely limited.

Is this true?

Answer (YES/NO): NO